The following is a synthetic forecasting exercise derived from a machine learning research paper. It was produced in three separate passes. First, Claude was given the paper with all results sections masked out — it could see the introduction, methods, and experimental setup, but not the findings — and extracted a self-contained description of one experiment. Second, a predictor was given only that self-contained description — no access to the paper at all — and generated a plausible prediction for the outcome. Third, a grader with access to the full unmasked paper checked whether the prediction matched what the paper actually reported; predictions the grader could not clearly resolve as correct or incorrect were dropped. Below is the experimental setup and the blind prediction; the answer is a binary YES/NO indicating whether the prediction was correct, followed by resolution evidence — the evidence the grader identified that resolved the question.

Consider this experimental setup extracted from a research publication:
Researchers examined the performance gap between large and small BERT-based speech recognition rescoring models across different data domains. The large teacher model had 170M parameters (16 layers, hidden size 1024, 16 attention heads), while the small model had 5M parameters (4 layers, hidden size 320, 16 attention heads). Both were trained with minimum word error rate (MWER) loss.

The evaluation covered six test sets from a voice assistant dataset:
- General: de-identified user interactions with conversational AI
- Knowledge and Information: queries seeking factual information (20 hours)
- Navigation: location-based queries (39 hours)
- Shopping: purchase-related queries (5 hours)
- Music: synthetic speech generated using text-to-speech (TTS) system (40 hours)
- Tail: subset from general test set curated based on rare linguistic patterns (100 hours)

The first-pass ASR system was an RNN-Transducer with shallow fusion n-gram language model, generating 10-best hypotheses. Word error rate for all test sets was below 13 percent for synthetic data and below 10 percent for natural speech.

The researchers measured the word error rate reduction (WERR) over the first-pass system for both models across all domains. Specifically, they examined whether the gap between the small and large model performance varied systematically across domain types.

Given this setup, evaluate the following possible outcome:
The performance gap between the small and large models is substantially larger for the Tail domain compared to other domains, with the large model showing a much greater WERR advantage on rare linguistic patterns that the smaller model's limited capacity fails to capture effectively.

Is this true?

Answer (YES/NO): NO